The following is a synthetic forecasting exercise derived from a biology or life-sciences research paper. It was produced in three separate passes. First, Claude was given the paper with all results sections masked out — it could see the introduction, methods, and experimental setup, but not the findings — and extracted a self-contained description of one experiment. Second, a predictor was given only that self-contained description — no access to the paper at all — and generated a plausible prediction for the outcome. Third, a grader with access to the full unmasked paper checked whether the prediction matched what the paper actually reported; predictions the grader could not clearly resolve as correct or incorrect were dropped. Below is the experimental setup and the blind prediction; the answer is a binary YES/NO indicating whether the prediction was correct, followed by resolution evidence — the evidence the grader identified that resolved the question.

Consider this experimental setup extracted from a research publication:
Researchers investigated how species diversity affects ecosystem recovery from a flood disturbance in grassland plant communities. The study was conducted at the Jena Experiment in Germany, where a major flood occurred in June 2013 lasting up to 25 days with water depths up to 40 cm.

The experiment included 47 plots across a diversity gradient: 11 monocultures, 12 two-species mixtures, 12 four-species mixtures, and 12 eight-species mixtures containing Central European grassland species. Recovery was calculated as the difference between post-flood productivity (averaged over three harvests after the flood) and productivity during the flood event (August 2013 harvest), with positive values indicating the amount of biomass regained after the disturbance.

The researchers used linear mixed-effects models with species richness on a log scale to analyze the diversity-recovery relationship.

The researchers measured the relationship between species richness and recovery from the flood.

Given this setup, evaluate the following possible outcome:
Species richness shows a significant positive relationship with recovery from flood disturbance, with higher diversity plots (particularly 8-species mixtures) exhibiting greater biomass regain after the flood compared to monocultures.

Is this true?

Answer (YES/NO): YES